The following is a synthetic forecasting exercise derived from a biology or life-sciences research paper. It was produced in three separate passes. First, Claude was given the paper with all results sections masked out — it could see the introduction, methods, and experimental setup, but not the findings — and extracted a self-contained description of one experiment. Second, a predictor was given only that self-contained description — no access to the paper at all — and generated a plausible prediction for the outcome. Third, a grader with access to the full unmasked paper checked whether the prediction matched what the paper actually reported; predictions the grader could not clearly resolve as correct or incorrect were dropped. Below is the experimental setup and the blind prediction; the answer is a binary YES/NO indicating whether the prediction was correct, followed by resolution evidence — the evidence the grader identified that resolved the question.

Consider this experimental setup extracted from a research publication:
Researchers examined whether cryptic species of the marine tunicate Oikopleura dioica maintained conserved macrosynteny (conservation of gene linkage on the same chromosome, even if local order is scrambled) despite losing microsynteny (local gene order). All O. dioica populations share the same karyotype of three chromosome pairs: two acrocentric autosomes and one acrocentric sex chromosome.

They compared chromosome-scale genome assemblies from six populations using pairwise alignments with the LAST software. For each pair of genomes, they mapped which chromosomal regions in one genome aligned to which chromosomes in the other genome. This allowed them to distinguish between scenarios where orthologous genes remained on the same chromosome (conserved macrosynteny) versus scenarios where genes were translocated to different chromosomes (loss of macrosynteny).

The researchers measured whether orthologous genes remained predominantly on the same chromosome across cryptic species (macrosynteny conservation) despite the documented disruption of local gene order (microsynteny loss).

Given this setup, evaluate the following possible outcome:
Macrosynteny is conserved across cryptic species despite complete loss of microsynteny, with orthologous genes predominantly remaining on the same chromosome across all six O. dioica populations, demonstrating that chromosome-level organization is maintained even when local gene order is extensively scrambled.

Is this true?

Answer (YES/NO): YES